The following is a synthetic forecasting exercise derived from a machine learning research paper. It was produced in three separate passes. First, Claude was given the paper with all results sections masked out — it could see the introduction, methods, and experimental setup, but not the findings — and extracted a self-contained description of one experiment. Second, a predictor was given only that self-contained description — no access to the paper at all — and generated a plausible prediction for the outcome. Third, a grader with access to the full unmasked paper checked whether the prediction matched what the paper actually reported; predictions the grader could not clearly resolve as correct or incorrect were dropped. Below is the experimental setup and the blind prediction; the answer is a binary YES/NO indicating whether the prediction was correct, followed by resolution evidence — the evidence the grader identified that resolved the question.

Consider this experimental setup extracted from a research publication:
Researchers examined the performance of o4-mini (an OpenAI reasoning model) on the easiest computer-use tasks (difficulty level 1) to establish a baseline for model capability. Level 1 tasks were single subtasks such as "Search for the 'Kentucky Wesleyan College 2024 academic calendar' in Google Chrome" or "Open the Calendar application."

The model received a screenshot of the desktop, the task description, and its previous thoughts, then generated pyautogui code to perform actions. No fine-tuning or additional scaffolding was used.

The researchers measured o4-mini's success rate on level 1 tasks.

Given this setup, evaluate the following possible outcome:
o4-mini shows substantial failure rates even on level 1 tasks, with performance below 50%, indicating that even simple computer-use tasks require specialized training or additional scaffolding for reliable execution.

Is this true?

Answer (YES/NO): YES